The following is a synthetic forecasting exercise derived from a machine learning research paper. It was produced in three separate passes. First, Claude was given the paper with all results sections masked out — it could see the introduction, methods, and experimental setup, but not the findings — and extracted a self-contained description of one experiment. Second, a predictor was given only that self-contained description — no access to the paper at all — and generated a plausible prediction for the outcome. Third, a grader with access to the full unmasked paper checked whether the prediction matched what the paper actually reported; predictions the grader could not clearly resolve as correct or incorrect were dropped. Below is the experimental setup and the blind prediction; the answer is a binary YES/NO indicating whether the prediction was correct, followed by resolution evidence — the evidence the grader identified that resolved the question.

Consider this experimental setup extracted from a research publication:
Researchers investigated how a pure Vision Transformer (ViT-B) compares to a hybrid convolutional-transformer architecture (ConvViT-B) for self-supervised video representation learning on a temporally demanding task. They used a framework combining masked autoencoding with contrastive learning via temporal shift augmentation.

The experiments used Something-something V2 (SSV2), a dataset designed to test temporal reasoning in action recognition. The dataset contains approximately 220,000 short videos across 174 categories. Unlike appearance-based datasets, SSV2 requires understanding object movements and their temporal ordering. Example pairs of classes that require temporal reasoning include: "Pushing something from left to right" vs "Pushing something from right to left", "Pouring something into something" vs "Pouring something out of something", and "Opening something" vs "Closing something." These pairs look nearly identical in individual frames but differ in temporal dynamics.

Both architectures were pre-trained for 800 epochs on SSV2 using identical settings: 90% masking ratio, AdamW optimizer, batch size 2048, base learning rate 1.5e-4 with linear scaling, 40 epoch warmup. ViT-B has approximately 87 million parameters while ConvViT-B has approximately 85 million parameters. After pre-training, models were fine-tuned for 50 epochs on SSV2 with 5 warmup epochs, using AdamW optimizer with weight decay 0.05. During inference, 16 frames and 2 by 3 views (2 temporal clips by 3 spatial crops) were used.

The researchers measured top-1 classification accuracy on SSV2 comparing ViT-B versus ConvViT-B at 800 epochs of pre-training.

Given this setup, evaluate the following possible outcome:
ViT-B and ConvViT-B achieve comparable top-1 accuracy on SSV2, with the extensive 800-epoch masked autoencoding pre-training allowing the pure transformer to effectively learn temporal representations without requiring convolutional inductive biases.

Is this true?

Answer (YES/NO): NO